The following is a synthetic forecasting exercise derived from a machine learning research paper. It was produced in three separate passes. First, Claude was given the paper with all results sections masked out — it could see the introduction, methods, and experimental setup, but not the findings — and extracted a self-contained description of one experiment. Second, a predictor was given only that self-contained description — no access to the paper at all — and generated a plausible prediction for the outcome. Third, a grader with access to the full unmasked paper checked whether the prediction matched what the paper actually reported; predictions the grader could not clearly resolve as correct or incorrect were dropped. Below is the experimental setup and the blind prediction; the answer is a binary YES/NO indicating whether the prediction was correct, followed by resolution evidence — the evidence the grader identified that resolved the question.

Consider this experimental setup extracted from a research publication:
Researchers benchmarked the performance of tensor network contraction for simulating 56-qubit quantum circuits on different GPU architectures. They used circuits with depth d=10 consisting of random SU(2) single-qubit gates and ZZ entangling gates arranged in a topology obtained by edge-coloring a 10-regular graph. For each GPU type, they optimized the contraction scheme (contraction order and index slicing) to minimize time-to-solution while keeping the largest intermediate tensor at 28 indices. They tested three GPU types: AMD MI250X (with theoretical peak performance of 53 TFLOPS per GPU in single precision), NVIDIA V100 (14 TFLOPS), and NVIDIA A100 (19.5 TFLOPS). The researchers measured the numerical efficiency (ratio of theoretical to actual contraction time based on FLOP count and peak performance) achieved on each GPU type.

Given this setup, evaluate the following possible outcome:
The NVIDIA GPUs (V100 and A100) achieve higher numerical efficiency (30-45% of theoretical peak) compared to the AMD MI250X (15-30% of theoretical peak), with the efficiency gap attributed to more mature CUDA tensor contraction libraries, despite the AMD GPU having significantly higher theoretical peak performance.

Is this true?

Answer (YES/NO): NO